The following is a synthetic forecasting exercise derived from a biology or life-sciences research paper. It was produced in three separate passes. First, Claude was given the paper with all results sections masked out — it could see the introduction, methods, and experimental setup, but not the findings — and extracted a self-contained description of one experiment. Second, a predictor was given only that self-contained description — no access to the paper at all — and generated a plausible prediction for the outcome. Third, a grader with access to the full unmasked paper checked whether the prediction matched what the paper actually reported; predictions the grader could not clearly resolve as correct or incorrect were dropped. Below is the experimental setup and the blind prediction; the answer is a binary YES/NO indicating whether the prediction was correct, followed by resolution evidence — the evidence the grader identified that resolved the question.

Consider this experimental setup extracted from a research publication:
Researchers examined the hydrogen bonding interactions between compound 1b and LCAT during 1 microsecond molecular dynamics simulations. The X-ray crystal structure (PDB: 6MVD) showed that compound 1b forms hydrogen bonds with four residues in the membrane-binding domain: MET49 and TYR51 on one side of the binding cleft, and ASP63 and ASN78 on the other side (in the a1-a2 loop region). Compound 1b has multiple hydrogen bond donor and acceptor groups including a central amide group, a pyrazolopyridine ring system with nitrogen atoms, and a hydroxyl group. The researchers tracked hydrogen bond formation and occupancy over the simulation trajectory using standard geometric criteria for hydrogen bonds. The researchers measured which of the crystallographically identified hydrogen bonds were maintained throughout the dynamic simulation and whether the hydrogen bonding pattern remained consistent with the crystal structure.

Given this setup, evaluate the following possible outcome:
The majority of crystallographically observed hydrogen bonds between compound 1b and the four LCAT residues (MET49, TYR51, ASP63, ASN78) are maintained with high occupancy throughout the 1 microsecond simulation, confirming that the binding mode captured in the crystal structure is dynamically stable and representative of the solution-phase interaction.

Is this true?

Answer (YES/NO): YES